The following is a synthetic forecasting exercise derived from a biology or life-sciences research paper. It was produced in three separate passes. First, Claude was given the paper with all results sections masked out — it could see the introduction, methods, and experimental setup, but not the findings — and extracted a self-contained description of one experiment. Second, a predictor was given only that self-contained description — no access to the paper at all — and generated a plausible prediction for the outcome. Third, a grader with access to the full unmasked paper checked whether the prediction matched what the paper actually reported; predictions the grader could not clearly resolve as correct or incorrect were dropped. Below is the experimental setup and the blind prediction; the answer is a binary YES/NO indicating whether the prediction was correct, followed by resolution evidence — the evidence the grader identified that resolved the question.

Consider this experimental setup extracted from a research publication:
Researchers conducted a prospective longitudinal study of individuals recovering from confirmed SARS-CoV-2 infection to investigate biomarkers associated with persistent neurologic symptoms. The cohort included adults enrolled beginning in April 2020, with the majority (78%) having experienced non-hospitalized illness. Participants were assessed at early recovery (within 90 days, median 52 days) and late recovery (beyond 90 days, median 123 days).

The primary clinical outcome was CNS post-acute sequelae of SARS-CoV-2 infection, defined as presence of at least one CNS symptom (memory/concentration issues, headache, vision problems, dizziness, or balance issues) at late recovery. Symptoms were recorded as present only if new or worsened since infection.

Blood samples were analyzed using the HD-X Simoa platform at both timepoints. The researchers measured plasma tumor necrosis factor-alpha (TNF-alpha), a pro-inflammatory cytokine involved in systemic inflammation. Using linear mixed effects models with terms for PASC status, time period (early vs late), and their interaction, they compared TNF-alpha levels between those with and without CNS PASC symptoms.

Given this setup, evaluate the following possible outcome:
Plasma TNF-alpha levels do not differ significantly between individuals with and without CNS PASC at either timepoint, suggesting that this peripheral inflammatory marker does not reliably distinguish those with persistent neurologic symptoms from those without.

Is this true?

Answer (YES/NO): NO